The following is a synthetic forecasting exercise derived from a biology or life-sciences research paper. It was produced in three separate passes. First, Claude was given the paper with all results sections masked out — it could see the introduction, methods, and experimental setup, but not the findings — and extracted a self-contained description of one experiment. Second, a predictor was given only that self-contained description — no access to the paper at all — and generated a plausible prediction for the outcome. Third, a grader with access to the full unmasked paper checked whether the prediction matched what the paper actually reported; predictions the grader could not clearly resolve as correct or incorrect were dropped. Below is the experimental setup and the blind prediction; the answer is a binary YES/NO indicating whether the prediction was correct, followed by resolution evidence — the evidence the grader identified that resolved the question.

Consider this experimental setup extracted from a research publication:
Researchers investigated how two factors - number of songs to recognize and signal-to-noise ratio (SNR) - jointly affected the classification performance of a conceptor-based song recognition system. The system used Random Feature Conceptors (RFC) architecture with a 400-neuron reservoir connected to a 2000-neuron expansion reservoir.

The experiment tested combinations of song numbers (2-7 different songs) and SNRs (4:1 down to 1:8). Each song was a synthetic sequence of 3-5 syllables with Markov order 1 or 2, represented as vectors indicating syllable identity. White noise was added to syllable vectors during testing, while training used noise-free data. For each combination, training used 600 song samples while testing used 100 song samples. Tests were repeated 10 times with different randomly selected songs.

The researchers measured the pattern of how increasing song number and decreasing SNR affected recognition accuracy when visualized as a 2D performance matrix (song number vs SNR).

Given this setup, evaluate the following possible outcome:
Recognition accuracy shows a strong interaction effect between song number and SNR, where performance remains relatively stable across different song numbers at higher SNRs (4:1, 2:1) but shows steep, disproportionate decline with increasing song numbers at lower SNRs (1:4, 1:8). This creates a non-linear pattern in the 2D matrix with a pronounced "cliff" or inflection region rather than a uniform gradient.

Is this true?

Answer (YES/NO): NO